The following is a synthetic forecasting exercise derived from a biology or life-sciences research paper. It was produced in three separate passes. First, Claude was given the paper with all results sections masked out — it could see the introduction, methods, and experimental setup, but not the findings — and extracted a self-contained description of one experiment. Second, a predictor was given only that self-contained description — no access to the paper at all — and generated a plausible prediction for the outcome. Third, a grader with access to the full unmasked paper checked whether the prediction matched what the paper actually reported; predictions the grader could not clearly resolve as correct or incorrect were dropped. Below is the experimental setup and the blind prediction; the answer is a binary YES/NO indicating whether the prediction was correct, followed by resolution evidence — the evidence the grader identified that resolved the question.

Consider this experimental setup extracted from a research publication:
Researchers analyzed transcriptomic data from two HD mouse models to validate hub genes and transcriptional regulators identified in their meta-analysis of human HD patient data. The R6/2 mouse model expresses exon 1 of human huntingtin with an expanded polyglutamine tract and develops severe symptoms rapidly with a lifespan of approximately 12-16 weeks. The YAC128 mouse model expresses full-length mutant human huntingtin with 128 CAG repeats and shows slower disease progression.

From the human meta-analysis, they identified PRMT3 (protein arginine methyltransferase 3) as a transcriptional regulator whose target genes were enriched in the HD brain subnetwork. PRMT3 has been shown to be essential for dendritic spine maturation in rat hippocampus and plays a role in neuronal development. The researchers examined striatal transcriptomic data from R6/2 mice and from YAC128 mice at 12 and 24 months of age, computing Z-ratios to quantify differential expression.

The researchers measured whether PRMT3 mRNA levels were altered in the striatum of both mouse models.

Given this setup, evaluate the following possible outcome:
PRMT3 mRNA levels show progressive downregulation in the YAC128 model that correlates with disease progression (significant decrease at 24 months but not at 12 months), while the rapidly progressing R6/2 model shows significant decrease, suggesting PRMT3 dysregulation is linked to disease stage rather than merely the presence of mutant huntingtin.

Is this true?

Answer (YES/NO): NO